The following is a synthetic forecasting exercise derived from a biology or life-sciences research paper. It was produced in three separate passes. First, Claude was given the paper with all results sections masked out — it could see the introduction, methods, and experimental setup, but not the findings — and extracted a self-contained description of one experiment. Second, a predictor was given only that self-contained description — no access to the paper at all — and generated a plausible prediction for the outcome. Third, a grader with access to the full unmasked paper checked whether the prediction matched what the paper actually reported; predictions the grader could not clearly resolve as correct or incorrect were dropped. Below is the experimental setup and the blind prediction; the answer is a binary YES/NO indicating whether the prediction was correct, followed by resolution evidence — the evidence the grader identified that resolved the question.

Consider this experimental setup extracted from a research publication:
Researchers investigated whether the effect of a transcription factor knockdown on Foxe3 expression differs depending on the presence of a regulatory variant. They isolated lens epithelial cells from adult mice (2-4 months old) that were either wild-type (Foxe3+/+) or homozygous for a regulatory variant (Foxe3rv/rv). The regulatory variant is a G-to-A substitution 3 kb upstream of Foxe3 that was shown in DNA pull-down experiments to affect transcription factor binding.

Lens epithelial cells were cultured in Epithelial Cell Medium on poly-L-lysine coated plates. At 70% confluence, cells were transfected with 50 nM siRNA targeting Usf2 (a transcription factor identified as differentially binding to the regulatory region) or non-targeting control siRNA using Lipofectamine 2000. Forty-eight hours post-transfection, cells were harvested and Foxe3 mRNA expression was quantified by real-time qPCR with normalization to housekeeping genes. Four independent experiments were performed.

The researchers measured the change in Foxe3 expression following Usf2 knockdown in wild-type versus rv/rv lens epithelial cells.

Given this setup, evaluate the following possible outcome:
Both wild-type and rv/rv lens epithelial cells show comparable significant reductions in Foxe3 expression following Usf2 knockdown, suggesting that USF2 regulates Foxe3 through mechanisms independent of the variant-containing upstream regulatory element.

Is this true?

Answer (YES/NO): NO